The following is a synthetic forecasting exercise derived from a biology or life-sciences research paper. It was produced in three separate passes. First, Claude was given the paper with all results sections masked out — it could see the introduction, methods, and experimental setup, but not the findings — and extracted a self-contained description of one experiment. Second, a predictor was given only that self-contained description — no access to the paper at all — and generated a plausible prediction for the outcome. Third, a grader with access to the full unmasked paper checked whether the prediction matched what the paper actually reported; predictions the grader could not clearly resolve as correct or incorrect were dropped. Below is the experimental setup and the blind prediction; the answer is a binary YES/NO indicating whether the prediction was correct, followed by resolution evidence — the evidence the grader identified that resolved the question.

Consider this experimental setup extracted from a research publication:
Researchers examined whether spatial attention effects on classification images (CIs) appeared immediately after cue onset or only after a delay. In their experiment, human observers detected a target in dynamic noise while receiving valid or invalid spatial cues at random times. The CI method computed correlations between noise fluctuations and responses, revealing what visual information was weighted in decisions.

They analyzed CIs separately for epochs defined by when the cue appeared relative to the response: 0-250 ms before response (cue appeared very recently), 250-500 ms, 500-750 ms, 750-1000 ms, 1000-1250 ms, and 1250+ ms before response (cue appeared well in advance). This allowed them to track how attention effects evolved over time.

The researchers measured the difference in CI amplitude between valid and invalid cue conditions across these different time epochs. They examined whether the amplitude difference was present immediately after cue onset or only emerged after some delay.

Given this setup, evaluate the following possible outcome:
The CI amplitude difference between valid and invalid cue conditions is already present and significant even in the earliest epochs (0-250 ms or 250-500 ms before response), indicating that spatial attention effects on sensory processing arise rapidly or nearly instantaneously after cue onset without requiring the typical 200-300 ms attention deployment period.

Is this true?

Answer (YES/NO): NO